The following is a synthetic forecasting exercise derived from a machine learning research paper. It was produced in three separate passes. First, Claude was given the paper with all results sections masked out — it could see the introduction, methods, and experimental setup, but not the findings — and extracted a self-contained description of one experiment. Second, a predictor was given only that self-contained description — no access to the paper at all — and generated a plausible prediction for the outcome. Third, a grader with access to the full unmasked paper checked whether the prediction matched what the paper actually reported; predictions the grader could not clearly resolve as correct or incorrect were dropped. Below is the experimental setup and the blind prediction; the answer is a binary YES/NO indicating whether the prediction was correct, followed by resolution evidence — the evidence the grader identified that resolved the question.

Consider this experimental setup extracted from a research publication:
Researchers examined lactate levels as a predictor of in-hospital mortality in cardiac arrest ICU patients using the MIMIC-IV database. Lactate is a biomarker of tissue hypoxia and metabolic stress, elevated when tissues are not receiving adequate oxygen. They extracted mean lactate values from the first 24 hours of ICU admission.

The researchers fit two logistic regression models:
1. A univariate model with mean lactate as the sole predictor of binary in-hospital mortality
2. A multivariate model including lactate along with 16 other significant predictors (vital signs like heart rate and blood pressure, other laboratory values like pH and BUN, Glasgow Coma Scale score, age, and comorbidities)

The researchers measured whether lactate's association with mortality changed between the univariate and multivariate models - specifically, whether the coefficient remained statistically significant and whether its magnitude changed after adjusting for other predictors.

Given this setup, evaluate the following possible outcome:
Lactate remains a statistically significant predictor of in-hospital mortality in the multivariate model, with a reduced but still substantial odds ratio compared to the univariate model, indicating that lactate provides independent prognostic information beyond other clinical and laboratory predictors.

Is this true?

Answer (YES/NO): YES